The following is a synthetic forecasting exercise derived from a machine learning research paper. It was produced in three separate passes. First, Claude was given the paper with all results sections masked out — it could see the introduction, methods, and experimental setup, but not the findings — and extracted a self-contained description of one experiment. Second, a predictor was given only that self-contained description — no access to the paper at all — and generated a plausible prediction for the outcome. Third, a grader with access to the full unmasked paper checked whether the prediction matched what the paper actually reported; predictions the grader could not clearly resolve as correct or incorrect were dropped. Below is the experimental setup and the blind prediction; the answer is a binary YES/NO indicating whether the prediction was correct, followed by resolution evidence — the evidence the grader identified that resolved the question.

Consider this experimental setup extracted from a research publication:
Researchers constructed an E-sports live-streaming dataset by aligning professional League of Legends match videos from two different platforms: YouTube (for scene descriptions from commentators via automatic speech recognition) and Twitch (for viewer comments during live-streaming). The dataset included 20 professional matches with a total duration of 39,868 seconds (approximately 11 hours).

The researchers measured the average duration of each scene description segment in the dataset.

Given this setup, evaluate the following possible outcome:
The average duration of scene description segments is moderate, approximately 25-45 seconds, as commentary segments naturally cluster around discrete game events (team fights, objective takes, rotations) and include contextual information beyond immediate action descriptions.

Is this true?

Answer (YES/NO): NO